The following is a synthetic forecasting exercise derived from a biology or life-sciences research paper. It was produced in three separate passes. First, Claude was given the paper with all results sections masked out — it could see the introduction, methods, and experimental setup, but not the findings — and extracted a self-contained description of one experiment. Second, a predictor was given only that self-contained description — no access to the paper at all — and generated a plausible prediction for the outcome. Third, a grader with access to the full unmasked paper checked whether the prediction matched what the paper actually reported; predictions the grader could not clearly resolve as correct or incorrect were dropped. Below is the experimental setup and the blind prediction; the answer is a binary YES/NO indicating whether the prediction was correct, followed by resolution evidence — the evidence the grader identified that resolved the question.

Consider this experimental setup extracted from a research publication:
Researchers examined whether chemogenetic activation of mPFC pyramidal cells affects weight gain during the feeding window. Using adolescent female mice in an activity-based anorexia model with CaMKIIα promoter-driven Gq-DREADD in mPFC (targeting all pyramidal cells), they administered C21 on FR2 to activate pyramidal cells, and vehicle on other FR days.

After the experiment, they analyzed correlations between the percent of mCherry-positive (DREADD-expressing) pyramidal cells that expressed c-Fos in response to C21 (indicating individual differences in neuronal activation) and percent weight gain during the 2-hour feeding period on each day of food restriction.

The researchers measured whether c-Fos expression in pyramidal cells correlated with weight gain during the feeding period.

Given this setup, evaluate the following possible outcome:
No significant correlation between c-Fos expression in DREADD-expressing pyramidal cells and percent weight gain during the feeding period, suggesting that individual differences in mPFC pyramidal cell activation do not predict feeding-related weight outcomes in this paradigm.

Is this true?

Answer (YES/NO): NO